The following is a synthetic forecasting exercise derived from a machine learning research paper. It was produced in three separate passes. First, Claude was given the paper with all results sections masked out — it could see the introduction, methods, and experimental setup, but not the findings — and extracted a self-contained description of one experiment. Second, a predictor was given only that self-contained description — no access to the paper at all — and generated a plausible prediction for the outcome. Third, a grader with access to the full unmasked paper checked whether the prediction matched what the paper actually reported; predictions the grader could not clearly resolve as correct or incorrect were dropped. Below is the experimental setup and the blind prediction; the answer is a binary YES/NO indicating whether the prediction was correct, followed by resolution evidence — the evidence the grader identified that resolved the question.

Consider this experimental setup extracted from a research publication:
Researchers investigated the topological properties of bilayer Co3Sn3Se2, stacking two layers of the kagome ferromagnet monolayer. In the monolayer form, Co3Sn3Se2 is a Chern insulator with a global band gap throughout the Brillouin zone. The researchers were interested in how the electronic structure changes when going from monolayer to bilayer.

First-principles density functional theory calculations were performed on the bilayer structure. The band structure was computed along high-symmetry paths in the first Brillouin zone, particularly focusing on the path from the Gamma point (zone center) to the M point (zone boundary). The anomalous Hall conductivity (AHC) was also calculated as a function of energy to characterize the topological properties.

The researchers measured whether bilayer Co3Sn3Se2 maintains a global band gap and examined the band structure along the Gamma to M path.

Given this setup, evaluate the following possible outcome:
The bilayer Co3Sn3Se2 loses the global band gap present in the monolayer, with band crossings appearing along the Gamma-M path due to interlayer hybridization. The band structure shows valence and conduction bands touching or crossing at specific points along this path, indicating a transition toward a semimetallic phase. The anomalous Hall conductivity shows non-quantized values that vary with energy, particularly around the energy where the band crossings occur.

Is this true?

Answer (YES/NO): NO